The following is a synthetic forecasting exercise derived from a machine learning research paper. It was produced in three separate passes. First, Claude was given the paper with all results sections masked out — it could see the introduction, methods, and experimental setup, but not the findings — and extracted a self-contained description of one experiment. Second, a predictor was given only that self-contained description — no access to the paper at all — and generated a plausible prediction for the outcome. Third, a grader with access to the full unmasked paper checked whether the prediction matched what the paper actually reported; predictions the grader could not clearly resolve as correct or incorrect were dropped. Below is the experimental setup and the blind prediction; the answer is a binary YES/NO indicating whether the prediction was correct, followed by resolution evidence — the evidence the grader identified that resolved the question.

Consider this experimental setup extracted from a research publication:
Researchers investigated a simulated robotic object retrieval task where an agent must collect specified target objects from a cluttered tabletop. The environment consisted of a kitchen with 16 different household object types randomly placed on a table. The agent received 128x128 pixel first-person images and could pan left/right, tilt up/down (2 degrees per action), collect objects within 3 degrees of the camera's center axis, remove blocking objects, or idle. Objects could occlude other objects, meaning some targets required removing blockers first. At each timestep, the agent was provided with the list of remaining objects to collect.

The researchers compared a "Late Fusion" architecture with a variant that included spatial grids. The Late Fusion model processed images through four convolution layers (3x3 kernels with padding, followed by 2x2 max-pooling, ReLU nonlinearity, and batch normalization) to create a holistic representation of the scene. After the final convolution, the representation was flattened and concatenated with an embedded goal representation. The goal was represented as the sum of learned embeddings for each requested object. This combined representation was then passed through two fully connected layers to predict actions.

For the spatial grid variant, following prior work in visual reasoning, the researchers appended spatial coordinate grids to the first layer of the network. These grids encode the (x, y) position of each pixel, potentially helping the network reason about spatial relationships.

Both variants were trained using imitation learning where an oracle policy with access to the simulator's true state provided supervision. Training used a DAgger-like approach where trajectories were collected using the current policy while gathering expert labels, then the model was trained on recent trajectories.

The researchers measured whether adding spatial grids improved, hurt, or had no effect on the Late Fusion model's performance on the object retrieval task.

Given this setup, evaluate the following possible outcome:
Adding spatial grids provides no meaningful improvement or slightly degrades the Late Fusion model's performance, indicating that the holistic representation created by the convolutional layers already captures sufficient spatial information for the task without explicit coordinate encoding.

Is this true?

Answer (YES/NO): YES